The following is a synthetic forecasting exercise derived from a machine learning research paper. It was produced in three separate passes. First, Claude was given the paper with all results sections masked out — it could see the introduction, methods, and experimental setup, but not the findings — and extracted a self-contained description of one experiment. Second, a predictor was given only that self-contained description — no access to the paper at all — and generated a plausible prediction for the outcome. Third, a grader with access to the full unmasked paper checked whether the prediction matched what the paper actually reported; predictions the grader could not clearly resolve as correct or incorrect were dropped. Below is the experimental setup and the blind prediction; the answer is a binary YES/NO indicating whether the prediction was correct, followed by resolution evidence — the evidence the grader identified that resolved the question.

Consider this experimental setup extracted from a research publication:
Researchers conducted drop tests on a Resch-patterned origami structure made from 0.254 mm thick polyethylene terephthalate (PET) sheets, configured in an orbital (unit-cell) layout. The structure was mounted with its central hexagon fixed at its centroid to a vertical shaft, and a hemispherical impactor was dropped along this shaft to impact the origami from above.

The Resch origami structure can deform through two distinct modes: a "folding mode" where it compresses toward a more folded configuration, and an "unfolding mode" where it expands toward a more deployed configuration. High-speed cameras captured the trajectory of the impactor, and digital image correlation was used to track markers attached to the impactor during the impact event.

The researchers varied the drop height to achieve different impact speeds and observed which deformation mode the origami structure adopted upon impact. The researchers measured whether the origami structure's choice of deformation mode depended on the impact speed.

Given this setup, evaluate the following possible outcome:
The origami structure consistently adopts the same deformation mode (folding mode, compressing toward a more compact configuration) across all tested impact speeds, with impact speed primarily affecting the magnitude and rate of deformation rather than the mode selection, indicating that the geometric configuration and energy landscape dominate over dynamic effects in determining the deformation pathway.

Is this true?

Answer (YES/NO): NO